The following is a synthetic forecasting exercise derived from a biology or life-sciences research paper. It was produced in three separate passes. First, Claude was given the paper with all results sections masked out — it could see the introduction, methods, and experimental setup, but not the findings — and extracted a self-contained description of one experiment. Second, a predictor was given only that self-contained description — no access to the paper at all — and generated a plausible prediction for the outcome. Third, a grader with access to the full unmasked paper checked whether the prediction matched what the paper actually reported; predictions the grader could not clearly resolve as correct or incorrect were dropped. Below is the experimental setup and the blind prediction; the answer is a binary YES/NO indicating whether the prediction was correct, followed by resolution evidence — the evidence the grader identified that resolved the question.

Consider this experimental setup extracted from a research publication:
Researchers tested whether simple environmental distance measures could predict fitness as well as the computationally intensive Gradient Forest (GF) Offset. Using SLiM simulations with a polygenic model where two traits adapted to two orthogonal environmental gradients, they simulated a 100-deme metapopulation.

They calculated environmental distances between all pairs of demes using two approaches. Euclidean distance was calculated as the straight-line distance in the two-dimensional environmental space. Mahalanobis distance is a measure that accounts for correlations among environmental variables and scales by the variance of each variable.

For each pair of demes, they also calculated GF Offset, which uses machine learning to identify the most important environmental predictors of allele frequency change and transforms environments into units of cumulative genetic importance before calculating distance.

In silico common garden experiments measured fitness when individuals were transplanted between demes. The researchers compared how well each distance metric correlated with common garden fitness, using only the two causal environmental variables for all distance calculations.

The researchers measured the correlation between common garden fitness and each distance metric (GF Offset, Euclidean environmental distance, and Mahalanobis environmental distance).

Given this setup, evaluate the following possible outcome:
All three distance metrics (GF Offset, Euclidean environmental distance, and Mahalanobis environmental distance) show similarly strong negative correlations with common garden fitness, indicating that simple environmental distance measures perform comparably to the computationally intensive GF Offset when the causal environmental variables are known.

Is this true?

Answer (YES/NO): YES